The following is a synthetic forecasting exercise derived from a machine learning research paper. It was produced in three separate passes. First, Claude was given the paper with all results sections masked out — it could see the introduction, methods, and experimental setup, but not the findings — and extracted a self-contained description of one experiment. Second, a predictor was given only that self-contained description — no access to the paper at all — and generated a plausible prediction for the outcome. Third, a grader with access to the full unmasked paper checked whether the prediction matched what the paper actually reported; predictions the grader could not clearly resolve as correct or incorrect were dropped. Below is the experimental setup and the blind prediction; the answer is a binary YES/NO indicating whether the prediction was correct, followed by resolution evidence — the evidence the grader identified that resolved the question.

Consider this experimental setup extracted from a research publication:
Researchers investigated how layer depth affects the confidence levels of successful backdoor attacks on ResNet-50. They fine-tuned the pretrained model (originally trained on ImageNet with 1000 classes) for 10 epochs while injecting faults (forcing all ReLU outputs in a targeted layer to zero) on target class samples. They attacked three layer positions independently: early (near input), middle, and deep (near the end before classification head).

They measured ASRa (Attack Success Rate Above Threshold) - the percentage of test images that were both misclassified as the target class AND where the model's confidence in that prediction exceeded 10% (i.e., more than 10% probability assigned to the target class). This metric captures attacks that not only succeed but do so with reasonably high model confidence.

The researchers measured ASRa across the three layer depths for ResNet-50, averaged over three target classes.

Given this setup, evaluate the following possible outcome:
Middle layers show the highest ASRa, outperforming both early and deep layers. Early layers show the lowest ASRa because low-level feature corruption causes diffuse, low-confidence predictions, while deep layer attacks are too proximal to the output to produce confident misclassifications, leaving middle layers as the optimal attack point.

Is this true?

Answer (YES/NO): NO